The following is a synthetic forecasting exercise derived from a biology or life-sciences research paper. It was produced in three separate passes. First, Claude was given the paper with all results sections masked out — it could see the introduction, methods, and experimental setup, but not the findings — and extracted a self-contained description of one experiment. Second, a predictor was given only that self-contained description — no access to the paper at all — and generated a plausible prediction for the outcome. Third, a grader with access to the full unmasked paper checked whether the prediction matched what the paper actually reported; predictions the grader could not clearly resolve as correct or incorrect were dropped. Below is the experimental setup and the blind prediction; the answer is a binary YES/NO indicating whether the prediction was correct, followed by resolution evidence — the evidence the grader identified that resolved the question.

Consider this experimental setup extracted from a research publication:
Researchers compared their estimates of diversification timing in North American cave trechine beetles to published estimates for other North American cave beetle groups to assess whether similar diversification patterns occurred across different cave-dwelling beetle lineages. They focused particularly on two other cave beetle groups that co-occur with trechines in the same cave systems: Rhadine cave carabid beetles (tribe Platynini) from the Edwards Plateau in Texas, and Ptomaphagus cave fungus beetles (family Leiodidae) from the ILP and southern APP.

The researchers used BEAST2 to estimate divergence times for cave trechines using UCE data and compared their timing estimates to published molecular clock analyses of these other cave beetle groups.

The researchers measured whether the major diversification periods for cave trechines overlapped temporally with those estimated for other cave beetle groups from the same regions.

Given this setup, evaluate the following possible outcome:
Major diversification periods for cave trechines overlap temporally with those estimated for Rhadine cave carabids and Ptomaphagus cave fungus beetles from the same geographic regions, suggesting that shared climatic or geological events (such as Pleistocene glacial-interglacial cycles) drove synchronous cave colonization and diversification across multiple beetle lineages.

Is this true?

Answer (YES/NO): NO